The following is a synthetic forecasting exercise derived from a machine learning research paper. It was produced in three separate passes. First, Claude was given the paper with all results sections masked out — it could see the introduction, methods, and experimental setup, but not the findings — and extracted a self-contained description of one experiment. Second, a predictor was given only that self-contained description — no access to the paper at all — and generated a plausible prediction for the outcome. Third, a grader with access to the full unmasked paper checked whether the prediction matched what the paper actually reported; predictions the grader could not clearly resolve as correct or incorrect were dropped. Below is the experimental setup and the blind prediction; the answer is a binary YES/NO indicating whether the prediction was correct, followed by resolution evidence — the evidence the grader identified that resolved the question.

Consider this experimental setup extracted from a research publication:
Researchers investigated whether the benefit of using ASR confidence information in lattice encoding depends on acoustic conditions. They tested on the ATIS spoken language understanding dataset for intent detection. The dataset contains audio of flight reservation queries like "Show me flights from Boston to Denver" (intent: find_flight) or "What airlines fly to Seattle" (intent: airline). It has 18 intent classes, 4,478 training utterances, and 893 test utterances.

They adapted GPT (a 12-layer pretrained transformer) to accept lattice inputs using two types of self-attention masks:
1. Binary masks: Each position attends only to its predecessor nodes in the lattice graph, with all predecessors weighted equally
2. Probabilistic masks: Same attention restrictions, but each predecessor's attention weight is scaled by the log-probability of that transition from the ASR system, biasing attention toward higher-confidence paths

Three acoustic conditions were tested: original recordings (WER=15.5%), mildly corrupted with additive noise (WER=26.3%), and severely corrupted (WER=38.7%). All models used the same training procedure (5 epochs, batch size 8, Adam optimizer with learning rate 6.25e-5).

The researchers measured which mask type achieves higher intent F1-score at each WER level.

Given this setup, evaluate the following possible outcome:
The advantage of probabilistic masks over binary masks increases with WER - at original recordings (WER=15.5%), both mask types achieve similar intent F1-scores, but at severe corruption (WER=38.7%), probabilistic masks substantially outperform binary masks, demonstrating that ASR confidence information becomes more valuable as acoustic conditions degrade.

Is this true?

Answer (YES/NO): NO